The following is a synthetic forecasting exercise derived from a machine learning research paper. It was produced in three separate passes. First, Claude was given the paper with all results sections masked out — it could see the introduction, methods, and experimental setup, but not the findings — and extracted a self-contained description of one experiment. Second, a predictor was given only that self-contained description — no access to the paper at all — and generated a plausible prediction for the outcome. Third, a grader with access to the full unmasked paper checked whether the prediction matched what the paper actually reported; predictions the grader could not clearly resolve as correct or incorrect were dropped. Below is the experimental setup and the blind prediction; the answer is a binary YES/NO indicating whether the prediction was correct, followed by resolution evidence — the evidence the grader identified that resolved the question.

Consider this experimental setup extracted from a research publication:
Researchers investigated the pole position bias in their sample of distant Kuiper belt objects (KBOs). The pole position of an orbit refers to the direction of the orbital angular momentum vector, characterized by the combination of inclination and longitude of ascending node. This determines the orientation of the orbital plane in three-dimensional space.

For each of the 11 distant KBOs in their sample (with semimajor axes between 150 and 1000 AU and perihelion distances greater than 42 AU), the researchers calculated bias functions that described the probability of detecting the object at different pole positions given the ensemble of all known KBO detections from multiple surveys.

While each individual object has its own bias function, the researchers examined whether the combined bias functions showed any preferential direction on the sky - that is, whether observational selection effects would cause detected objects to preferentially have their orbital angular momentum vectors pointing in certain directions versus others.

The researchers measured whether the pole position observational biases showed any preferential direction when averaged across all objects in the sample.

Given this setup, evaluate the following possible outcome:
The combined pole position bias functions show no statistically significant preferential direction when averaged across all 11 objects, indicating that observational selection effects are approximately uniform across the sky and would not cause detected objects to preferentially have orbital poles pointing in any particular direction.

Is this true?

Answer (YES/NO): NO